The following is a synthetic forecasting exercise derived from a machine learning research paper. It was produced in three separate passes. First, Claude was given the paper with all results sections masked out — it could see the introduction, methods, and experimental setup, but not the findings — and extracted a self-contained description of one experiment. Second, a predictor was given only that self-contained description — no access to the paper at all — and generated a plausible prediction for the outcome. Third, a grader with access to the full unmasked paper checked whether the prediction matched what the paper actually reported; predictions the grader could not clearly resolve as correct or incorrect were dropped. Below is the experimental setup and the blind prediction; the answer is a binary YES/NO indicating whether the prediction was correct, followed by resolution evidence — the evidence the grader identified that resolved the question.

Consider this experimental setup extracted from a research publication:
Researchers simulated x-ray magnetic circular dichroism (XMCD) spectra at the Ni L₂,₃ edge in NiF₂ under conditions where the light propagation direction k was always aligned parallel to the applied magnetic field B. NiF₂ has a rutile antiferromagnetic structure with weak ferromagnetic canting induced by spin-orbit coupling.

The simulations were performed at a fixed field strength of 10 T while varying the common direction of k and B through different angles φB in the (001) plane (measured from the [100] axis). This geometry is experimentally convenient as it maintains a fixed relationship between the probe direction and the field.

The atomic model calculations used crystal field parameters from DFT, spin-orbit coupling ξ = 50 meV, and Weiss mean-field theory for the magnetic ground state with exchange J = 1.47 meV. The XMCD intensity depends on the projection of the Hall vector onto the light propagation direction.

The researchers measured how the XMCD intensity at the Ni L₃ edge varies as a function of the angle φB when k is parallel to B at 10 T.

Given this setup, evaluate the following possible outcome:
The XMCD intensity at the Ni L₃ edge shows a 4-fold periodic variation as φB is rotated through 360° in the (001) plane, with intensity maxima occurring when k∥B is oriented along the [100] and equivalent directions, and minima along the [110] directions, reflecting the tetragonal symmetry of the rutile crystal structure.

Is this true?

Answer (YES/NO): NO